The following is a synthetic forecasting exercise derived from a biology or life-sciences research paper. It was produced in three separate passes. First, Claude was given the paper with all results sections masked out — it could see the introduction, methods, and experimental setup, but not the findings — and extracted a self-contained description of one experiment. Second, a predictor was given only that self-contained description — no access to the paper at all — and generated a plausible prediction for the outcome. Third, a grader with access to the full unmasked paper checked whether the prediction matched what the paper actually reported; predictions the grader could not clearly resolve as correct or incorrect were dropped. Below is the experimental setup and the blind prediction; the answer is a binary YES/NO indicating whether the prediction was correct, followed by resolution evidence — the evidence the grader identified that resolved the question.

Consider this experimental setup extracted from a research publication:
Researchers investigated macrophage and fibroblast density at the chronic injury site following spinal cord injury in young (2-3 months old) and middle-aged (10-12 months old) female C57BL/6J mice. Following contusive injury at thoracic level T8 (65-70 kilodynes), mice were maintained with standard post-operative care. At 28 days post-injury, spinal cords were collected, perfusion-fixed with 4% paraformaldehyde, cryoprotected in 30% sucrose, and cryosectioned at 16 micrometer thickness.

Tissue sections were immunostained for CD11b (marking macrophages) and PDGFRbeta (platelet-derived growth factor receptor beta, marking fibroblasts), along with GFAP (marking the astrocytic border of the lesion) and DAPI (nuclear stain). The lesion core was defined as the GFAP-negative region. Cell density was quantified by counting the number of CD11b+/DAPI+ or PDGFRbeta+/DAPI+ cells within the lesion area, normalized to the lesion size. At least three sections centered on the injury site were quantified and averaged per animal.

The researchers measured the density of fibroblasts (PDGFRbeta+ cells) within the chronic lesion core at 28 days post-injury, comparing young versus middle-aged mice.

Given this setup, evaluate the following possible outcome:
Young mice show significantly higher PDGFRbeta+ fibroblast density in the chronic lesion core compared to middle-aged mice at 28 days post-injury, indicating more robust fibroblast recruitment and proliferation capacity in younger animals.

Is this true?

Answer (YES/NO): NO